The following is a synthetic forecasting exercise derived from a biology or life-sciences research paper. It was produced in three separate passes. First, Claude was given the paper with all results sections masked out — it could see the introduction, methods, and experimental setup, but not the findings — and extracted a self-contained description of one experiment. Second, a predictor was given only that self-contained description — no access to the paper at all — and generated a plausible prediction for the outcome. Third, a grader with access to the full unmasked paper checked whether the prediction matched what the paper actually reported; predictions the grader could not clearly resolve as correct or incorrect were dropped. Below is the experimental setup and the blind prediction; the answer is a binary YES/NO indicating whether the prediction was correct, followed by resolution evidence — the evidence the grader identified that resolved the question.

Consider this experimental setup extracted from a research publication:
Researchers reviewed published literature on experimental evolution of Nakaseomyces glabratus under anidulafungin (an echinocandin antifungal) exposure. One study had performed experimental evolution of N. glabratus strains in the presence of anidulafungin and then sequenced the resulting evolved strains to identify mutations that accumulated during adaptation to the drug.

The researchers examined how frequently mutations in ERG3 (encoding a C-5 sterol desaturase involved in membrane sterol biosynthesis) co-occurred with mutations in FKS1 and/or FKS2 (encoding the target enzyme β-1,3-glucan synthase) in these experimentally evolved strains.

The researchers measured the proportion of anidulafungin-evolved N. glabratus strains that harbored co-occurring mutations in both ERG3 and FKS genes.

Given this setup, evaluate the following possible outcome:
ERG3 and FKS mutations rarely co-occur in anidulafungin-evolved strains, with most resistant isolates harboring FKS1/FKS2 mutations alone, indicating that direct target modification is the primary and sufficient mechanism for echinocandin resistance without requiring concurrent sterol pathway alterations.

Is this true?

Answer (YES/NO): NO